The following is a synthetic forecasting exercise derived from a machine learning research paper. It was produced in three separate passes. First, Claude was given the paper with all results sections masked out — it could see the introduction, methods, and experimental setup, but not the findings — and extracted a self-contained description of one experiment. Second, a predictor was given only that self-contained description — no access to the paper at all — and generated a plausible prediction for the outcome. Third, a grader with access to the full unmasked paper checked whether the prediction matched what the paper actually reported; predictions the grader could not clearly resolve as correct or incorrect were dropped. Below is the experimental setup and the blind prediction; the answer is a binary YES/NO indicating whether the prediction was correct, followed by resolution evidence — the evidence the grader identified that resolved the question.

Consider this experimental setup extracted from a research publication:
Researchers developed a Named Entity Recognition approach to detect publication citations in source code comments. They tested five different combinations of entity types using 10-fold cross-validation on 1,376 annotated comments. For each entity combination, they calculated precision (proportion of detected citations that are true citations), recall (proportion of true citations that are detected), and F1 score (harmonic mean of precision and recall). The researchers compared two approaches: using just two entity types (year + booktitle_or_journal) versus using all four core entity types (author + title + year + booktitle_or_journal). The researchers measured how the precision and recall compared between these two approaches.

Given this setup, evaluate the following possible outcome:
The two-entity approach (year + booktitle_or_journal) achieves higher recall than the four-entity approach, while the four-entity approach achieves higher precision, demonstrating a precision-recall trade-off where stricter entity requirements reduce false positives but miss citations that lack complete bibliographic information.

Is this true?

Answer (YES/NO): YES